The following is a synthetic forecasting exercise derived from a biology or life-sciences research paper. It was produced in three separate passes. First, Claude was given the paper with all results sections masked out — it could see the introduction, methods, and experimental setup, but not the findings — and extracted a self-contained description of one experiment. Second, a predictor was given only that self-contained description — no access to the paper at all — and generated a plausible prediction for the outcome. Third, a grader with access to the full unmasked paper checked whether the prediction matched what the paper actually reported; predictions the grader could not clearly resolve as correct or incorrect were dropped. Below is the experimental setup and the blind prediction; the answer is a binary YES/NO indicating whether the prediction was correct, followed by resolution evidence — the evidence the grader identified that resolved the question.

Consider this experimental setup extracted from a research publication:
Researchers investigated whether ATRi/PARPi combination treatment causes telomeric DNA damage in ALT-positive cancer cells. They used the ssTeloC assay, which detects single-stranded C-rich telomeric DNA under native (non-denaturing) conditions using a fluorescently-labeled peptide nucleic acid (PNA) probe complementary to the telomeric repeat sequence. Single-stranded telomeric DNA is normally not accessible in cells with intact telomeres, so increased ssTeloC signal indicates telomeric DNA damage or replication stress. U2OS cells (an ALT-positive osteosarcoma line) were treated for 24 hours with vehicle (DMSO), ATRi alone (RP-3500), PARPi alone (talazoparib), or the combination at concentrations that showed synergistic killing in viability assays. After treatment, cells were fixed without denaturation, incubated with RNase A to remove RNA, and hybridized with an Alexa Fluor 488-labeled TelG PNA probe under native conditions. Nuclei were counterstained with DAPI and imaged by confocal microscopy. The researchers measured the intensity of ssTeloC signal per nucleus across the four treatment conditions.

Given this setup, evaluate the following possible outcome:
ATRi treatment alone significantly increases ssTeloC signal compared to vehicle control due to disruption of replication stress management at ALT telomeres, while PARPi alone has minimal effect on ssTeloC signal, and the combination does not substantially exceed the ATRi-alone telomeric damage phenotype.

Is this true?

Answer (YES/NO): NO